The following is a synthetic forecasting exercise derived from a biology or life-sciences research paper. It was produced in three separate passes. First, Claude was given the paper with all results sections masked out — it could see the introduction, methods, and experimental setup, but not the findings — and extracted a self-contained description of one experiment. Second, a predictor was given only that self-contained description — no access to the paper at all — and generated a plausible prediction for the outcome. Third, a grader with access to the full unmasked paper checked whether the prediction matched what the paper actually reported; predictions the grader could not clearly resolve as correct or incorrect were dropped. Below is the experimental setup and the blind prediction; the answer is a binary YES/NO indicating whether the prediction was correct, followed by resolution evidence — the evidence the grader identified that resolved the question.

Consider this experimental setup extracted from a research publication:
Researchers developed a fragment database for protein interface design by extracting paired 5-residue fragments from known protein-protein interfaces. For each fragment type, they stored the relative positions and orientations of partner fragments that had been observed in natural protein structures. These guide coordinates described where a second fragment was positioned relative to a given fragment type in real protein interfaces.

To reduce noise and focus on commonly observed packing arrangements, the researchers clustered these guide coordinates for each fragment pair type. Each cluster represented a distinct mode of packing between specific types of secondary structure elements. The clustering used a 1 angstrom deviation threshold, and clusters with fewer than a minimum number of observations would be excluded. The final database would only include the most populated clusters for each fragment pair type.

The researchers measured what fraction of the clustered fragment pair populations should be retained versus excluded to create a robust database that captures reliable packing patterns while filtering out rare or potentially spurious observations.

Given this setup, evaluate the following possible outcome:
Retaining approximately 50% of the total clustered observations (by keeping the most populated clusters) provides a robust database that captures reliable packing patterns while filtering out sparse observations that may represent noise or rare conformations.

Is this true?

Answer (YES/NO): NO